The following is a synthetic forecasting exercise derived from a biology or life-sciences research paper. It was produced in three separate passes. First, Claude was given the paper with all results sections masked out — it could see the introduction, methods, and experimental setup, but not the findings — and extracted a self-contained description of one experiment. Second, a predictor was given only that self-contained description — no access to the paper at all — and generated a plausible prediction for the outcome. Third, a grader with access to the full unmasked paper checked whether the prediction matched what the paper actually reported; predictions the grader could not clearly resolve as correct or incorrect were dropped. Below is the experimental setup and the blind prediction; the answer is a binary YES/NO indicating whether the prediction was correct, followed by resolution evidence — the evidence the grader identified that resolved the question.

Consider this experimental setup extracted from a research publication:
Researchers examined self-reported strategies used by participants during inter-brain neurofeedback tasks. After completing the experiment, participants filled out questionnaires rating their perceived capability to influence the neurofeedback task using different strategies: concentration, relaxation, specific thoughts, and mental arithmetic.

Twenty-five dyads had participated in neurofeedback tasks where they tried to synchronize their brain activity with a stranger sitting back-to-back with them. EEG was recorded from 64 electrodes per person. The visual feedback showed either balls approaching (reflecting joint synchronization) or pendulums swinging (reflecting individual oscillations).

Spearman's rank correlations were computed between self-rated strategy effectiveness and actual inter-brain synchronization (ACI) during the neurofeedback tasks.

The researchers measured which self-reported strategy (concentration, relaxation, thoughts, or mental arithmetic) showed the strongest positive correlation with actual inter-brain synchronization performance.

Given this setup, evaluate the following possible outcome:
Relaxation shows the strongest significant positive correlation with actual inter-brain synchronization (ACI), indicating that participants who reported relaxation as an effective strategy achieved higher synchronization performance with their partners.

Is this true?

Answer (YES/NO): NO